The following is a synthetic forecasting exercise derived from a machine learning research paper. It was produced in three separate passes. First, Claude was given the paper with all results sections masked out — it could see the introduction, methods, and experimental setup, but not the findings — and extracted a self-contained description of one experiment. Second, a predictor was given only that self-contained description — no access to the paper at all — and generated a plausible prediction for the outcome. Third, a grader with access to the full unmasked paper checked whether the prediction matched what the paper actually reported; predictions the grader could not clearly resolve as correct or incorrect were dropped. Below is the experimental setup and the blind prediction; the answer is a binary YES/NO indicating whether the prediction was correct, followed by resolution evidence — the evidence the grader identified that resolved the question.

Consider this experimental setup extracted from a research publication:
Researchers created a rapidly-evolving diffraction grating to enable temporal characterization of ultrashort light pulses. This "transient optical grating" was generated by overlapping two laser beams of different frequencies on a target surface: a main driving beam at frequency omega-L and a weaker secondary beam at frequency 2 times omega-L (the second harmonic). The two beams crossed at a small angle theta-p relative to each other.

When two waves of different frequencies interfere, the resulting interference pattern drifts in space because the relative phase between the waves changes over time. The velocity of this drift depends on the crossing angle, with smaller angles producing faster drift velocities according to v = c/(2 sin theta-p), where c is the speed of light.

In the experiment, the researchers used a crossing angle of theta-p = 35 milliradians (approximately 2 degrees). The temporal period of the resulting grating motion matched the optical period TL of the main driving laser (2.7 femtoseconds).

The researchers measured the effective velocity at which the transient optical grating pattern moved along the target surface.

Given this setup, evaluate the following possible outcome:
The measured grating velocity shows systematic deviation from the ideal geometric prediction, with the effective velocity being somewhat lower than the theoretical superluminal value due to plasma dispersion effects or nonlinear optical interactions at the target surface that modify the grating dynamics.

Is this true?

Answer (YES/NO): NO